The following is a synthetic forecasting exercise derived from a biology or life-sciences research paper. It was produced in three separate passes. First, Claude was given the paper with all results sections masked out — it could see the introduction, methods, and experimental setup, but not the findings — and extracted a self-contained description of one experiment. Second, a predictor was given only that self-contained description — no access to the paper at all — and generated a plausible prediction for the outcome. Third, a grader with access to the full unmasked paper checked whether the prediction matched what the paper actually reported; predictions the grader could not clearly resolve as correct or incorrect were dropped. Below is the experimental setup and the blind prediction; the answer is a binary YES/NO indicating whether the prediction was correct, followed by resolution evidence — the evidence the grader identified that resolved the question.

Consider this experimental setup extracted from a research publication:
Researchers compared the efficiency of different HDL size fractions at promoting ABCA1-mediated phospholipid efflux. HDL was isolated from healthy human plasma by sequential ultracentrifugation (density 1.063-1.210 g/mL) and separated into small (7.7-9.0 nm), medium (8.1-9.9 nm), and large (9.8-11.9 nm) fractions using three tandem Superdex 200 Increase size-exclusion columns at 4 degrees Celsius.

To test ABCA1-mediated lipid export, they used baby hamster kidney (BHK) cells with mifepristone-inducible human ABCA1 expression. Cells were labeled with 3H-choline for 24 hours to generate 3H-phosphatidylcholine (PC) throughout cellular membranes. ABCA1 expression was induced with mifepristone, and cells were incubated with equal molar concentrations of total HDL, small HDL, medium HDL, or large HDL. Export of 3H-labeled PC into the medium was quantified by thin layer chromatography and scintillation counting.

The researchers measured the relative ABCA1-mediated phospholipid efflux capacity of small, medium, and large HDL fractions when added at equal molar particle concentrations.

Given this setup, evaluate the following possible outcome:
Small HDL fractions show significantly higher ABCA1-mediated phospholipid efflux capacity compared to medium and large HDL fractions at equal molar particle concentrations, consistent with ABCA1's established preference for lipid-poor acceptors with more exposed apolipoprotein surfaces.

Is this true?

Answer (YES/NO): YES